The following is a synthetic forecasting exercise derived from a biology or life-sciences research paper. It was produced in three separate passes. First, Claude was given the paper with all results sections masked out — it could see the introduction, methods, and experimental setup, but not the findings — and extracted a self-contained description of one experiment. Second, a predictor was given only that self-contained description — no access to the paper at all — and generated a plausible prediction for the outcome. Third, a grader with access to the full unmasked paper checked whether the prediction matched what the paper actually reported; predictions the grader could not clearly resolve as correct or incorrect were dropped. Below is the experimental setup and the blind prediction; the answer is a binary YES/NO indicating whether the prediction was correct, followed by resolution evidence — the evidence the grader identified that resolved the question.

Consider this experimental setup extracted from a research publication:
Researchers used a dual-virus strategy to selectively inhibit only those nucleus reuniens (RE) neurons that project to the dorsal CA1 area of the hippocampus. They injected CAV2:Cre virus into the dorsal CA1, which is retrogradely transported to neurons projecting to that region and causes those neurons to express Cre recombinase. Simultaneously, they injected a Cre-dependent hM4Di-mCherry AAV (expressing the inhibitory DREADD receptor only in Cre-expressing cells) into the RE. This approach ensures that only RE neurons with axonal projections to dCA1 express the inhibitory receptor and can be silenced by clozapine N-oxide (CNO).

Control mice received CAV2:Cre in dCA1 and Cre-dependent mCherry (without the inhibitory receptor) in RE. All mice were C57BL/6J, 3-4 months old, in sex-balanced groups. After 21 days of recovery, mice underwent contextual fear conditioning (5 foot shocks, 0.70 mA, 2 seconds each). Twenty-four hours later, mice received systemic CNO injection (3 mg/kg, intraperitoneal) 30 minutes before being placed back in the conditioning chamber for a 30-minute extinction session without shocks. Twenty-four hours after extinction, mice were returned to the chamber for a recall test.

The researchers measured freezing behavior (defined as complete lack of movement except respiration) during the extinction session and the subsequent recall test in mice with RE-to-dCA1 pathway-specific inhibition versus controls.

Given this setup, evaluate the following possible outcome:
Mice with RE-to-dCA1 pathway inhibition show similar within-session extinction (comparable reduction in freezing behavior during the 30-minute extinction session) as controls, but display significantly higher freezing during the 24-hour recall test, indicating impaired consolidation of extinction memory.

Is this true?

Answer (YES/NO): YES